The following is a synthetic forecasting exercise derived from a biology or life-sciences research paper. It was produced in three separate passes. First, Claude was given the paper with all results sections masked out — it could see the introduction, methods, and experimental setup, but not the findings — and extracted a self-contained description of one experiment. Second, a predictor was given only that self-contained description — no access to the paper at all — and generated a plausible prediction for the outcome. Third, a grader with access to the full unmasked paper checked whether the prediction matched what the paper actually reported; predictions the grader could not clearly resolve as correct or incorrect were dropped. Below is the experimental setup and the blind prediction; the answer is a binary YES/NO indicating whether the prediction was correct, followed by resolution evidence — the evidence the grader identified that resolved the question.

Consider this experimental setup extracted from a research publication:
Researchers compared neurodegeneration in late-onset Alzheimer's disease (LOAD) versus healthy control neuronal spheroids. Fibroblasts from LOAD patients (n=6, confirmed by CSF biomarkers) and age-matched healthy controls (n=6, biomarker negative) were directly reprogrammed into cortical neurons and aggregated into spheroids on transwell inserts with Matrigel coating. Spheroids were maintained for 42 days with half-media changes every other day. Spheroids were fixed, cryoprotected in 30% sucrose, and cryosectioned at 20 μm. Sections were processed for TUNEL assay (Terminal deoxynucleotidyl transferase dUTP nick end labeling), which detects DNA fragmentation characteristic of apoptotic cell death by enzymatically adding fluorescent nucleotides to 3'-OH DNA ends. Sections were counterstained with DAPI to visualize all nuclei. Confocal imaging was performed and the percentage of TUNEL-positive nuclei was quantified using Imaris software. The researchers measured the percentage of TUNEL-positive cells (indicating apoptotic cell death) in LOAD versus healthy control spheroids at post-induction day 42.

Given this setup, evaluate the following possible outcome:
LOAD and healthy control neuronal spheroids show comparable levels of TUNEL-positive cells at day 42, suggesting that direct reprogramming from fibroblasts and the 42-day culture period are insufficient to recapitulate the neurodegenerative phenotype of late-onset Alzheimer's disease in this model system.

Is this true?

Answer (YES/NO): NO